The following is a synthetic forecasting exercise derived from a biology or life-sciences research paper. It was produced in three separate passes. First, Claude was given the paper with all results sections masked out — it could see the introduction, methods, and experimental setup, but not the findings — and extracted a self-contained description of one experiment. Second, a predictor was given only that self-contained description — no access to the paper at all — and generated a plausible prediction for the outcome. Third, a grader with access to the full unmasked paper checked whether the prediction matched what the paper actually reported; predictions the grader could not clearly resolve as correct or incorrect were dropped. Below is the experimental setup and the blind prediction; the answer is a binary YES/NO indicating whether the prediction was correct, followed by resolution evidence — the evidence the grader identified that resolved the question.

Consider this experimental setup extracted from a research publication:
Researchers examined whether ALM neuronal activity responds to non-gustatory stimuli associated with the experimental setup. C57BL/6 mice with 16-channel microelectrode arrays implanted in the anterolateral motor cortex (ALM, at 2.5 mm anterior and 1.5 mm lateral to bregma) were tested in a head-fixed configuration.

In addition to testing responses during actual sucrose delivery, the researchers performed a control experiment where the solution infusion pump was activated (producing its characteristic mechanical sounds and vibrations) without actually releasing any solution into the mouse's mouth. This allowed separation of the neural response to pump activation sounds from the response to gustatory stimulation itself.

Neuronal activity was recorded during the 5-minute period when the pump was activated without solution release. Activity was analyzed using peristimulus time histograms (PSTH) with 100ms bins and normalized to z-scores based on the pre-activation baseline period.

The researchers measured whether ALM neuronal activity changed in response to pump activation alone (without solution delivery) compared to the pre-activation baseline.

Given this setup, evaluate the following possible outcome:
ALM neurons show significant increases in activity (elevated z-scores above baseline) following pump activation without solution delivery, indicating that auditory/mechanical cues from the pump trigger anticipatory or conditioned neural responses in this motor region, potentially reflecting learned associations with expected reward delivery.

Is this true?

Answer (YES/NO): NO